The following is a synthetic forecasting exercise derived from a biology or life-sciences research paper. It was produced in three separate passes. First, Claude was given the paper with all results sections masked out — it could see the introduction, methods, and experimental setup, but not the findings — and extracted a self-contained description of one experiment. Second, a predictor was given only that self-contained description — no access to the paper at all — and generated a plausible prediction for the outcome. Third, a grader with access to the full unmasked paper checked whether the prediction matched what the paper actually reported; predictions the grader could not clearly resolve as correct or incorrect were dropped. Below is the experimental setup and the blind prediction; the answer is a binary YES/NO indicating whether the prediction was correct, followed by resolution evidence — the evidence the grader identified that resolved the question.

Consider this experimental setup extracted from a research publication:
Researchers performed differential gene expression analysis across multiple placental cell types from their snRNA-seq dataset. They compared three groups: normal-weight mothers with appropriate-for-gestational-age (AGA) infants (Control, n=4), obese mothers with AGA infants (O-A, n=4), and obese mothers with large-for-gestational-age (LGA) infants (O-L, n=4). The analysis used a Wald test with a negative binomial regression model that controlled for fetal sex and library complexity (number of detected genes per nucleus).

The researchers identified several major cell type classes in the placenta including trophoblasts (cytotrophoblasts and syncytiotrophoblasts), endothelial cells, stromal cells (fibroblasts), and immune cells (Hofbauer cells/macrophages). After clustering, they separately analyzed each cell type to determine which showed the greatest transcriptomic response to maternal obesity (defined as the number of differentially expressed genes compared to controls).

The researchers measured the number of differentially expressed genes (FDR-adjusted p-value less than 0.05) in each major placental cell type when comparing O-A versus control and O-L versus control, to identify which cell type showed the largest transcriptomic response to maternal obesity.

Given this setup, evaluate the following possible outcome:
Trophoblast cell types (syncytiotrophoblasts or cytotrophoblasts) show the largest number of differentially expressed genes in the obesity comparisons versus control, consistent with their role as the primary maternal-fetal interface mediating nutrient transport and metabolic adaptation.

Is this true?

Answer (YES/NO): YES